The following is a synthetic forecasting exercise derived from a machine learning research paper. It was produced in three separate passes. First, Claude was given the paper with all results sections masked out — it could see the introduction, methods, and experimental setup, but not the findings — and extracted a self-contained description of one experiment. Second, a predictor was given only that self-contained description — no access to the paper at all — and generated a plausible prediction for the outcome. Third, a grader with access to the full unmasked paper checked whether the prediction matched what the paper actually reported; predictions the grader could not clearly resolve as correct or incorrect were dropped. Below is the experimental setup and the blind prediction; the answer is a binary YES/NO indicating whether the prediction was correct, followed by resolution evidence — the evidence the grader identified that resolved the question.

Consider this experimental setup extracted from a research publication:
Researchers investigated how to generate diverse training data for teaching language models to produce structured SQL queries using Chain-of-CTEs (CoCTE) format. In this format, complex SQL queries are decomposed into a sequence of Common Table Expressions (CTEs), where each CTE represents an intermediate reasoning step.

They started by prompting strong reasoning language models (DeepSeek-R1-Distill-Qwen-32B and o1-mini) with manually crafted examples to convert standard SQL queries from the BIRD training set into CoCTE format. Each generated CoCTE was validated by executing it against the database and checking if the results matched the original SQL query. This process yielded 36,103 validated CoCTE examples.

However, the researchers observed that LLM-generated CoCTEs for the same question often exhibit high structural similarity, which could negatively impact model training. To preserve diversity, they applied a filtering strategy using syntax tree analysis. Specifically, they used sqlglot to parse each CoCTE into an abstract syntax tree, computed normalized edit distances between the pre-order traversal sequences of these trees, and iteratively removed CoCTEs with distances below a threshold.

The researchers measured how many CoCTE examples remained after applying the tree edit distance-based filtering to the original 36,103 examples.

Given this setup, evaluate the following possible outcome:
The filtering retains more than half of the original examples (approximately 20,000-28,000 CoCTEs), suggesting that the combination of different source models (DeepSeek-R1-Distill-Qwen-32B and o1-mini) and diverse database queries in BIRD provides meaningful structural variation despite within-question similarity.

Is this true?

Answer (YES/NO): NO